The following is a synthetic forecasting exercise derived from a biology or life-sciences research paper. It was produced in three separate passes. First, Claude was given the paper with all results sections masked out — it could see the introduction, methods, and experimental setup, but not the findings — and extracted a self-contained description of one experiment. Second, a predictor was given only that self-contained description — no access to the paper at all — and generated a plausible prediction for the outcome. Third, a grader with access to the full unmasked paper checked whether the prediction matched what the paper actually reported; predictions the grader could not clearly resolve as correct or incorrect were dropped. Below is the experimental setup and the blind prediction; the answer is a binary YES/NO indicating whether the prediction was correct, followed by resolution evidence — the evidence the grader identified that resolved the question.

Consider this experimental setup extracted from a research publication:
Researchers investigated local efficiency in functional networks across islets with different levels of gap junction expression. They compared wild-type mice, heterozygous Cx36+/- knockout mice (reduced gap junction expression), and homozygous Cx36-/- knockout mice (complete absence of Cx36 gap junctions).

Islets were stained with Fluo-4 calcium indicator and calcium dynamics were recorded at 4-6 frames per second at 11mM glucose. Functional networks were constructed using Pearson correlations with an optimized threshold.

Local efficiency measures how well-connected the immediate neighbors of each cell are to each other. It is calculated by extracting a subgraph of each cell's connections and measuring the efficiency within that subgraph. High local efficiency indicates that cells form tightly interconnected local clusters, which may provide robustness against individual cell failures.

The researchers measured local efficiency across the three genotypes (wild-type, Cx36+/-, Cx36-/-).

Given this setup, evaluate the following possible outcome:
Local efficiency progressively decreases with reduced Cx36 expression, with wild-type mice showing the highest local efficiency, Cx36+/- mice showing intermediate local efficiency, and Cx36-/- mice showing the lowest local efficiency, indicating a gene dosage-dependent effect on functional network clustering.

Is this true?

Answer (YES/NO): YES